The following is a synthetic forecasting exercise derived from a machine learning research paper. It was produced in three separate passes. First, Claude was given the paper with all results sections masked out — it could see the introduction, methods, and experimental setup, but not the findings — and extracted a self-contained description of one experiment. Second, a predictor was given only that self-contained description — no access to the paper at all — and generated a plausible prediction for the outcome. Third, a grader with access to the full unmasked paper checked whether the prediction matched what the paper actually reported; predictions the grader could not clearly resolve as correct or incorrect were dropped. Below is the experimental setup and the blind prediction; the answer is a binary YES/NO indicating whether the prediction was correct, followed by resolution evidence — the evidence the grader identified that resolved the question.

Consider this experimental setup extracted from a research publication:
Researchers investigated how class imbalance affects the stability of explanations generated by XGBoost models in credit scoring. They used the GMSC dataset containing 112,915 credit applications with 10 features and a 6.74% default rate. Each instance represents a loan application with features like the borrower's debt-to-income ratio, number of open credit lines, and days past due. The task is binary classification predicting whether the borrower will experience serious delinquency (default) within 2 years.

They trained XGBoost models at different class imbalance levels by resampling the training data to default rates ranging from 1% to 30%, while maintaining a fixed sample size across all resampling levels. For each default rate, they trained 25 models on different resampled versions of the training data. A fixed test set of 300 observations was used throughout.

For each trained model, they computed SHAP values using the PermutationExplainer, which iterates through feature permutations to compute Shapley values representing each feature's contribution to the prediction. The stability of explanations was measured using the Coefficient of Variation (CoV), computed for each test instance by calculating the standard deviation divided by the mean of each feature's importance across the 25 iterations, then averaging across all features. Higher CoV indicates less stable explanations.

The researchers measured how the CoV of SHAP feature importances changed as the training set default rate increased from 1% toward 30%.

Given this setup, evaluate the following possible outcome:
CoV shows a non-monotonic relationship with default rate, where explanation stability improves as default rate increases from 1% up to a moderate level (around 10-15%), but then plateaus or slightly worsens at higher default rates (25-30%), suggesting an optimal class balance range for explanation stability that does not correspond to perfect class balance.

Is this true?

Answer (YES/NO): YES